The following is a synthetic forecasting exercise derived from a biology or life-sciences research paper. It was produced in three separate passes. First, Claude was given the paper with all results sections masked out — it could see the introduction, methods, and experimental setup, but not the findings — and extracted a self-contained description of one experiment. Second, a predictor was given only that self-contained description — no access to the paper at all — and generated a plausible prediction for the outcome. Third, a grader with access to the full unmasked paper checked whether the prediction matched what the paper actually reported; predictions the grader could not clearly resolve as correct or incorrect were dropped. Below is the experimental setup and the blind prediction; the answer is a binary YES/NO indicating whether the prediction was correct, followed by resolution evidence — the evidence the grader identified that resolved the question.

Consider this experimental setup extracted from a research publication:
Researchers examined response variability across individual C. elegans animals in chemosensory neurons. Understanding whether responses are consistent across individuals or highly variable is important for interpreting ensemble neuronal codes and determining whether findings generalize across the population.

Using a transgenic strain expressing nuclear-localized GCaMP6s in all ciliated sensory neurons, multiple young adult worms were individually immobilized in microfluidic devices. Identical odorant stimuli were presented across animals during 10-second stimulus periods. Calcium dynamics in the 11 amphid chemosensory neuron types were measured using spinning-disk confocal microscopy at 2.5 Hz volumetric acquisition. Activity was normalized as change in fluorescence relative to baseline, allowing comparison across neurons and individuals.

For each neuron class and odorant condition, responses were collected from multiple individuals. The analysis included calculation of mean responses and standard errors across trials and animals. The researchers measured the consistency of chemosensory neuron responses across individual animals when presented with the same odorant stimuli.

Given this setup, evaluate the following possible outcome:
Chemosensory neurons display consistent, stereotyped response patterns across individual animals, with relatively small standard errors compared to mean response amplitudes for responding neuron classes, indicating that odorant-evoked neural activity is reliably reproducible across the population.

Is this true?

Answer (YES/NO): YES